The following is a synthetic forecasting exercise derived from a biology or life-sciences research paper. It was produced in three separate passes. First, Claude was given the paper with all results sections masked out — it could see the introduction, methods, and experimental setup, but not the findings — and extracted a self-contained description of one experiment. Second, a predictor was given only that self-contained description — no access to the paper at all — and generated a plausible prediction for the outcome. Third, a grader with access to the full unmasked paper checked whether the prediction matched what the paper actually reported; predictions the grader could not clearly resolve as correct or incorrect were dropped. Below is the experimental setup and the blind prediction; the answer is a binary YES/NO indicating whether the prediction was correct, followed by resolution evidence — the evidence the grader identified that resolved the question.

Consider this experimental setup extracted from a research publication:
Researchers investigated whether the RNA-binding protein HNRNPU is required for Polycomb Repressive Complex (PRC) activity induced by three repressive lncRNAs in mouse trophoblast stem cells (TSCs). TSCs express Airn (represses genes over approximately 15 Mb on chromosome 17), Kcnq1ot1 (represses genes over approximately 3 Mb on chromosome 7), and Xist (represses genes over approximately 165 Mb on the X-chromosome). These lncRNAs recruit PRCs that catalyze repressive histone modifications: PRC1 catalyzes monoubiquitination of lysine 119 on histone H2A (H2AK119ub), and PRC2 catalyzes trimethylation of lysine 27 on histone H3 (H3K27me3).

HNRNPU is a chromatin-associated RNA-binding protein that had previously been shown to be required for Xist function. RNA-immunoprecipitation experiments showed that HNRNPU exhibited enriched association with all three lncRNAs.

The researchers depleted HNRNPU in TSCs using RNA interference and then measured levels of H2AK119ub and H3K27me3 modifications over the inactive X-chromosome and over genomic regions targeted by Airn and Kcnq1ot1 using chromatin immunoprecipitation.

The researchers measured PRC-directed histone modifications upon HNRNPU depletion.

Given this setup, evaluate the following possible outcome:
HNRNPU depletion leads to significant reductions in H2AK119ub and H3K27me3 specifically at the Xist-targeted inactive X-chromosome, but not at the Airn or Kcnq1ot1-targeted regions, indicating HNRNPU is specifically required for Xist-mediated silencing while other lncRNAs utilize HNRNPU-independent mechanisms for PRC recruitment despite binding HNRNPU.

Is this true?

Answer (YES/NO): NO